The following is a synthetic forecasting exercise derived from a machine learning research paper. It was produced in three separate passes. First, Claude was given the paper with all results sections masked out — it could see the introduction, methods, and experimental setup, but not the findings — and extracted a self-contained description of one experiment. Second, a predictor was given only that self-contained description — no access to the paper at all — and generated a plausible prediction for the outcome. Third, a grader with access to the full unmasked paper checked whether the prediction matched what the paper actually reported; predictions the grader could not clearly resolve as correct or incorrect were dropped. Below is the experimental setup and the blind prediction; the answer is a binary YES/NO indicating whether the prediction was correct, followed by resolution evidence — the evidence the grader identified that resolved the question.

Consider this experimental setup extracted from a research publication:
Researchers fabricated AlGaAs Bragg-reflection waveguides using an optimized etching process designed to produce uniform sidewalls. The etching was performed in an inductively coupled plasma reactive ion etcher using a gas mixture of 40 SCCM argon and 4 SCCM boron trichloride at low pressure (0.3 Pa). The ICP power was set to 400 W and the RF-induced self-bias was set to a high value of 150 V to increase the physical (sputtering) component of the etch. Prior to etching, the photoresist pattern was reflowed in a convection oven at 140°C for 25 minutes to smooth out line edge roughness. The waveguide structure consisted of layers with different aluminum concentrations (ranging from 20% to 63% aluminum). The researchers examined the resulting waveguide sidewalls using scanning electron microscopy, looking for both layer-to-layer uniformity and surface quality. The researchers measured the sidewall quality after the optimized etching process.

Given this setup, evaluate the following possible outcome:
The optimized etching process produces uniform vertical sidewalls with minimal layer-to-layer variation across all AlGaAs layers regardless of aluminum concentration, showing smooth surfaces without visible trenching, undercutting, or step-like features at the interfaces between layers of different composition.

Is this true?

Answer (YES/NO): NO